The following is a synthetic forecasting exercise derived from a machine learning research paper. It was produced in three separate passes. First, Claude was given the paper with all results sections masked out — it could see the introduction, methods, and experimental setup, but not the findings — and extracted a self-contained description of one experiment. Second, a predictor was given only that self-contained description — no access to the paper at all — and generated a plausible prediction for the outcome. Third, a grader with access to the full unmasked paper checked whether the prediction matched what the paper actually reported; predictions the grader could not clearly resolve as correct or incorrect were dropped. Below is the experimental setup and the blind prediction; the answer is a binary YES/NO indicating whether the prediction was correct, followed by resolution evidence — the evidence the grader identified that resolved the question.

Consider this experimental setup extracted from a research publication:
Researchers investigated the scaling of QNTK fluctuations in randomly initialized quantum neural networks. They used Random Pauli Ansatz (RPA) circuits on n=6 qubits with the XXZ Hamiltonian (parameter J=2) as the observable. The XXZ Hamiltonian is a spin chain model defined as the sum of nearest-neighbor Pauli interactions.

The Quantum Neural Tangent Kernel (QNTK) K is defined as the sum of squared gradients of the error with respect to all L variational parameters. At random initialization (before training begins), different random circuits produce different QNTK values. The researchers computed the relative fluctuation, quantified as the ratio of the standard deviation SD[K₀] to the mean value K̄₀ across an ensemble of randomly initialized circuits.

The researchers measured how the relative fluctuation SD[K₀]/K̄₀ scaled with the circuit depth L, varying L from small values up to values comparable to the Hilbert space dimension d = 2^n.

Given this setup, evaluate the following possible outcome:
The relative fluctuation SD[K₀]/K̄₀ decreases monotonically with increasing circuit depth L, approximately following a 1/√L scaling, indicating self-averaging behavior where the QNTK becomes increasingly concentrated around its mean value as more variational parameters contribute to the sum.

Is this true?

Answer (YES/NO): YES